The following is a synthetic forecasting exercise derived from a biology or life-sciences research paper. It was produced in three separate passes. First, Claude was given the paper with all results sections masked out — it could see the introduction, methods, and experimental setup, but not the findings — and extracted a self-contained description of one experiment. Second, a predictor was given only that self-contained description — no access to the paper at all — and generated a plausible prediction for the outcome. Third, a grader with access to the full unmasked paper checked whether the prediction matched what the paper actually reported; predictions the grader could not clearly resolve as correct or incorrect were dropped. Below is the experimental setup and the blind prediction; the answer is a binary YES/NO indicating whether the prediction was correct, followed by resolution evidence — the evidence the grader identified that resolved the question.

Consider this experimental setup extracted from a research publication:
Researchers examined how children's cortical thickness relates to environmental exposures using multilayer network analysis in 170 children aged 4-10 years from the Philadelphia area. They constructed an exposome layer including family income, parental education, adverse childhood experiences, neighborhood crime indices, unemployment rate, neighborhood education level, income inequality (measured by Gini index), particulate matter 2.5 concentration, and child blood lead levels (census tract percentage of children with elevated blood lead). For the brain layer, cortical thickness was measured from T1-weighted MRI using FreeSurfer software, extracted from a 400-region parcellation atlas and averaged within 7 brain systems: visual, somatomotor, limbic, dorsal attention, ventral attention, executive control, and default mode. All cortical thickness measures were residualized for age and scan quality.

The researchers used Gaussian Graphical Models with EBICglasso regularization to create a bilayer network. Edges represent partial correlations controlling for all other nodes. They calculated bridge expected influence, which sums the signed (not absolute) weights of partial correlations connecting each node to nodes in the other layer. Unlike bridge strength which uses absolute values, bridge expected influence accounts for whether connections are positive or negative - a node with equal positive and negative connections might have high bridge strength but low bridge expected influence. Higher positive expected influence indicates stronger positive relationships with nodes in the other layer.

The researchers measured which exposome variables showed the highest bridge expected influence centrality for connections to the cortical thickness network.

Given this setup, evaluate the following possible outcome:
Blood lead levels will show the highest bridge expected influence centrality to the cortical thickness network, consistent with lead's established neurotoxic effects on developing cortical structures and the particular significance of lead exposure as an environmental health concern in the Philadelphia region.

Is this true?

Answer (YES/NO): NO